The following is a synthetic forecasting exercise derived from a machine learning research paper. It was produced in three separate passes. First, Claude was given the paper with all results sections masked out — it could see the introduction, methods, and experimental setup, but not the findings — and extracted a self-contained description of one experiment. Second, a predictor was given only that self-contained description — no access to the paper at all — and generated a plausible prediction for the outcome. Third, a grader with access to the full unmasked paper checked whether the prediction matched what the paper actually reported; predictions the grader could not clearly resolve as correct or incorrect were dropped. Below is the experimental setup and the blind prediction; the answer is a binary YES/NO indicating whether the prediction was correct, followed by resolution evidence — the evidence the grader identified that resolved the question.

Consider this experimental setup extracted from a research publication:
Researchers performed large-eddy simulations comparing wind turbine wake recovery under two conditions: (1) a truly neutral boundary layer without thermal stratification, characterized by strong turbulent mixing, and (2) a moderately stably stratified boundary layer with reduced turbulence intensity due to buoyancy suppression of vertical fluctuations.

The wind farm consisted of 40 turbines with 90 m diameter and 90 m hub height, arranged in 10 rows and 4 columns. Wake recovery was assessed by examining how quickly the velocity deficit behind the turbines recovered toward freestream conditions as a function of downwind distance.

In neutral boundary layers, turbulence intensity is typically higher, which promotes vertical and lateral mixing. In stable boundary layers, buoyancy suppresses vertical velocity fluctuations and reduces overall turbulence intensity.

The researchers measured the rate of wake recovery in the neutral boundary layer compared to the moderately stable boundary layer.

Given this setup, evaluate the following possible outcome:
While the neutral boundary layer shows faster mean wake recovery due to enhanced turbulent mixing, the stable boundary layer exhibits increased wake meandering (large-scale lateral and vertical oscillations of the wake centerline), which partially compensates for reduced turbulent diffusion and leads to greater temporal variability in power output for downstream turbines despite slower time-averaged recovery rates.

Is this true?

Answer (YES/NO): NO